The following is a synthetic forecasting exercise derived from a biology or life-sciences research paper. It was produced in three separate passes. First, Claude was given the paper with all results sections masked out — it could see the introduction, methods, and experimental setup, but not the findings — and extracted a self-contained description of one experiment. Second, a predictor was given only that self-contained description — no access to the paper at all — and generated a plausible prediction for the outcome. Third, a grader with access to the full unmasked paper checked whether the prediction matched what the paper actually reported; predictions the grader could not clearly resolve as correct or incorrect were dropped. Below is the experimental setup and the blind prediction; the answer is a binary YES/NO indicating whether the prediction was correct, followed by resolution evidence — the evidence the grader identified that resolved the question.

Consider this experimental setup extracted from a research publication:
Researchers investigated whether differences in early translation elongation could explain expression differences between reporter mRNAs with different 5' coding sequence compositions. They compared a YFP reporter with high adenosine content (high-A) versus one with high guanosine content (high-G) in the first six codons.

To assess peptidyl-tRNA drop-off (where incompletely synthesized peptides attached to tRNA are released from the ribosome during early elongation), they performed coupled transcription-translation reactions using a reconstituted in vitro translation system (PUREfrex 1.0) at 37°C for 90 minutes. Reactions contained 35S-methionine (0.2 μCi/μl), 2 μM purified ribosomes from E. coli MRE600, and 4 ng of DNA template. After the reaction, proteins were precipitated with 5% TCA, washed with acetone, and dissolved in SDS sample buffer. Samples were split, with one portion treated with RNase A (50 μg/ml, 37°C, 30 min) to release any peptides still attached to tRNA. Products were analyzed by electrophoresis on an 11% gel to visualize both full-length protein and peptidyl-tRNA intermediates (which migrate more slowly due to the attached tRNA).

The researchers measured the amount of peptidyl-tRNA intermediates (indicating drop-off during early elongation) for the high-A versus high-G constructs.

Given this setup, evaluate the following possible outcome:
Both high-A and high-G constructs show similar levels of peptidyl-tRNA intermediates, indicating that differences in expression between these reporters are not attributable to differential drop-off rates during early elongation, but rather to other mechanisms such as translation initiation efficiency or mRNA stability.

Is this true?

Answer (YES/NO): YES